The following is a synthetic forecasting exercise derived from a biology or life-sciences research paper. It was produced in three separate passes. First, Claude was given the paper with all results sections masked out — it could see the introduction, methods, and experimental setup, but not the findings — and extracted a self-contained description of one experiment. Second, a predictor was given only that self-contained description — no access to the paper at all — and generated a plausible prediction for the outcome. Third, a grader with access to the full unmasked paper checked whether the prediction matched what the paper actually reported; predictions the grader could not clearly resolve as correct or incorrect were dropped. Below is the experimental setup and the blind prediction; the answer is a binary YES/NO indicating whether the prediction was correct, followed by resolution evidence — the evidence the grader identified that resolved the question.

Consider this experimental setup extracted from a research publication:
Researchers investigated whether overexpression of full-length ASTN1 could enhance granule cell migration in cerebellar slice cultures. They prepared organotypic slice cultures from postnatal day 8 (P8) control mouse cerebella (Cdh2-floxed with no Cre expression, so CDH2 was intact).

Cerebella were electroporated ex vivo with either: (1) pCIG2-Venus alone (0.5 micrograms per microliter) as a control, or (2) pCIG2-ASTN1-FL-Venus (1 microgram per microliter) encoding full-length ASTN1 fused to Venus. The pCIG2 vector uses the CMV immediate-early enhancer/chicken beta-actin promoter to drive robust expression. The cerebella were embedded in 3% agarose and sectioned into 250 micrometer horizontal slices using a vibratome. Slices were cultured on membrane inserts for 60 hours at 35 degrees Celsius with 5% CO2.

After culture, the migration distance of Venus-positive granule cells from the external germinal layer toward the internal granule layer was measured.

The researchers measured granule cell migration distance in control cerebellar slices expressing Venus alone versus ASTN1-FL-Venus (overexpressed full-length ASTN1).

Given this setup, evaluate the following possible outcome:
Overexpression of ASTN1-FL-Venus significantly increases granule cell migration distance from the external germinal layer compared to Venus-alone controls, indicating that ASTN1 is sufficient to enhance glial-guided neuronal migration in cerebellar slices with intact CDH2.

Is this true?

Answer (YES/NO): NO